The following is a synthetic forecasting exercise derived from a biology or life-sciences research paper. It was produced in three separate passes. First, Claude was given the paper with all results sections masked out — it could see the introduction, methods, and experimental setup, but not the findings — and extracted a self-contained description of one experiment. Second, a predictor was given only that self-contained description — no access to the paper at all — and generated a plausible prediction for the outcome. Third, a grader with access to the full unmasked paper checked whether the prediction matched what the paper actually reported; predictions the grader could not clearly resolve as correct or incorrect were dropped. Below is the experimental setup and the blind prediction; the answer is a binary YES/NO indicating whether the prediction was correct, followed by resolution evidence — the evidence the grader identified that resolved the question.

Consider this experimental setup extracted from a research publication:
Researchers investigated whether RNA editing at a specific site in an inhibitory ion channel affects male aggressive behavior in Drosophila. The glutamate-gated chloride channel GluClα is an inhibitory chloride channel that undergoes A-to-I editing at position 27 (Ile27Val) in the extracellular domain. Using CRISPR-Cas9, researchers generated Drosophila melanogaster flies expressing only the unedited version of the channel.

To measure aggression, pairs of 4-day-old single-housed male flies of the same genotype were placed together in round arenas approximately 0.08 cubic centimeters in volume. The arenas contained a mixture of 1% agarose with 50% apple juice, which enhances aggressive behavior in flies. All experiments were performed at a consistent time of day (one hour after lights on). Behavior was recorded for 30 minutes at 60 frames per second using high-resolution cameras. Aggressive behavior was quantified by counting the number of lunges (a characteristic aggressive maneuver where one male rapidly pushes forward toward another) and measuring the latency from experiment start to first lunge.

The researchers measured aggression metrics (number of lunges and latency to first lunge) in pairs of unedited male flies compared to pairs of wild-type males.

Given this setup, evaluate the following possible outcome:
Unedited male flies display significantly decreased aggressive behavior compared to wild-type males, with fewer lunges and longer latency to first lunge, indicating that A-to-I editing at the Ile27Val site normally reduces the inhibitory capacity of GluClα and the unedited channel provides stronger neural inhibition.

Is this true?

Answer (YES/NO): NO